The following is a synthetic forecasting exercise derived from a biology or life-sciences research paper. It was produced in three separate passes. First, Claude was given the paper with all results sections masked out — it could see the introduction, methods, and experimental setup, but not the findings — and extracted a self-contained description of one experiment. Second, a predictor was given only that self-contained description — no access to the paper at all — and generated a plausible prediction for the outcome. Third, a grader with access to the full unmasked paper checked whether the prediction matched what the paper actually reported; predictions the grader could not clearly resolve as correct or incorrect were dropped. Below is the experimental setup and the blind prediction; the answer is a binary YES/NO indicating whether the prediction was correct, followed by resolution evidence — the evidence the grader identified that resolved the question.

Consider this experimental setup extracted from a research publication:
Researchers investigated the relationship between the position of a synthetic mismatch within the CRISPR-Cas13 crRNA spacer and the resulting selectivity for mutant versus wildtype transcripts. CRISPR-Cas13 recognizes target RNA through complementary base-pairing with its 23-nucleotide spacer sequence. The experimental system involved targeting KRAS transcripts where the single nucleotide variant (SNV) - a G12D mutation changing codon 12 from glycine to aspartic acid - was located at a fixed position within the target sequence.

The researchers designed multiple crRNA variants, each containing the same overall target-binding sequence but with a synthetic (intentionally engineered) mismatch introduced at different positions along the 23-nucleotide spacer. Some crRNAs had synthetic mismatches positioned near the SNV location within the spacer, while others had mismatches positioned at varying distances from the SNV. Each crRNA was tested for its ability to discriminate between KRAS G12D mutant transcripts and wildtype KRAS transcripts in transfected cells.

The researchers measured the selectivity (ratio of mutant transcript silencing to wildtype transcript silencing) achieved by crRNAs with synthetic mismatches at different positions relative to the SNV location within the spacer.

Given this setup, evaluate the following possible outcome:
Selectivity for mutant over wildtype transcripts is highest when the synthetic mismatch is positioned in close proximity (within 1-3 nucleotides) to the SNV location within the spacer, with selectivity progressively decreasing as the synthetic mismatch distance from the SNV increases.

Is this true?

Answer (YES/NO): NO